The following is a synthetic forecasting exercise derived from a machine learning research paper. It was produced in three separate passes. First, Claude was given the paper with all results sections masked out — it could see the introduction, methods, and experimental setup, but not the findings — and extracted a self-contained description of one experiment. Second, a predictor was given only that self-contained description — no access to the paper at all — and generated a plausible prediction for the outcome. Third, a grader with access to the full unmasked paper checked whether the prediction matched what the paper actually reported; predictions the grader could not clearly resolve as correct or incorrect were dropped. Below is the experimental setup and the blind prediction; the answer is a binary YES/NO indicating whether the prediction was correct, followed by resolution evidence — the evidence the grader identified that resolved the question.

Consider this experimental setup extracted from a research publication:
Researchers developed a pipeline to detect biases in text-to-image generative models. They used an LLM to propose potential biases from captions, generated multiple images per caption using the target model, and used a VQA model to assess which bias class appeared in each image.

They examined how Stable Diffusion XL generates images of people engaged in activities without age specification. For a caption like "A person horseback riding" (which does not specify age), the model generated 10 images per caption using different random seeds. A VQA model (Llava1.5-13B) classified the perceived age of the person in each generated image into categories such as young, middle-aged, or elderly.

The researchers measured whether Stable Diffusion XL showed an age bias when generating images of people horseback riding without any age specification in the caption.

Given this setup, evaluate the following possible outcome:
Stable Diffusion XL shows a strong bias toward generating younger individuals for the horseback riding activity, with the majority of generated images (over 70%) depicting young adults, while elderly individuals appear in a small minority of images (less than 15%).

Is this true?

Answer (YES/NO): NO